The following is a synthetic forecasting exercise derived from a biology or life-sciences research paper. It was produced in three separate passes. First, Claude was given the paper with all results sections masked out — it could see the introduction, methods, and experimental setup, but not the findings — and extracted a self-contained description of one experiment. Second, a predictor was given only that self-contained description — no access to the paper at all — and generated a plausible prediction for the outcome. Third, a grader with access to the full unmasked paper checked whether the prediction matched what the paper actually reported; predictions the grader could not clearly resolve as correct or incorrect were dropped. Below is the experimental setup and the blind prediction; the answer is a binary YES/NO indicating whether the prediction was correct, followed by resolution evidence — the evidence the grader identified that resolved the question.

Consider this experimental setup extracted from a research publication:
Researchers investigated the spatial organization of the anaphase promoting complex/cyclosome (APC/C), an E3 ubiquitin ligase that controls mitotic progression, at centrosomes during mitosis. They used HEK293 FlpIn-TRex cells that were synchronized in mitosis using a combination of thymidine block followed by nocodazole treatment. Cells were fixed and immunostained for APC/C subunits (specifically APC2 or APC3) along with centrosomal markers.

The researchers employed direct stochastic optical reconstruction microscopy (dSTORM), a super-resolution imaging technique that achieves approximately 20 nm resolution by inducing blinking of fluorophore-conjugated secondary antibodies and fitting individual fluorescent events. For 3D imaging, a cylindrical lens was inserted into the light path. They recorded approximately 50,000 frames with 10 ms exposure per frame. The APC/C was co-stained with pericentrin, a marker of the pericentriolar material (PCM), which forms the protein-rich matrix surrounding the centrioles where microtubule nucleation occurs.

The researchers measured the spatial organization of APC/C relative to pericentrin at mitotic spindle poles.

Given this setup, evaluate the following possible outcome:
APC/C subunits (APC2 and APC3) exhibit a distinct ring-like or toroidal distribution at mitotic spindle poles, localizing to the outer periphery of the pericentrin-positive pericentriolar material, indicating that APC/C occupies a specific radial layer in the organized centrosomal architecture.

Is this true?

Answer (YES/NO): NO